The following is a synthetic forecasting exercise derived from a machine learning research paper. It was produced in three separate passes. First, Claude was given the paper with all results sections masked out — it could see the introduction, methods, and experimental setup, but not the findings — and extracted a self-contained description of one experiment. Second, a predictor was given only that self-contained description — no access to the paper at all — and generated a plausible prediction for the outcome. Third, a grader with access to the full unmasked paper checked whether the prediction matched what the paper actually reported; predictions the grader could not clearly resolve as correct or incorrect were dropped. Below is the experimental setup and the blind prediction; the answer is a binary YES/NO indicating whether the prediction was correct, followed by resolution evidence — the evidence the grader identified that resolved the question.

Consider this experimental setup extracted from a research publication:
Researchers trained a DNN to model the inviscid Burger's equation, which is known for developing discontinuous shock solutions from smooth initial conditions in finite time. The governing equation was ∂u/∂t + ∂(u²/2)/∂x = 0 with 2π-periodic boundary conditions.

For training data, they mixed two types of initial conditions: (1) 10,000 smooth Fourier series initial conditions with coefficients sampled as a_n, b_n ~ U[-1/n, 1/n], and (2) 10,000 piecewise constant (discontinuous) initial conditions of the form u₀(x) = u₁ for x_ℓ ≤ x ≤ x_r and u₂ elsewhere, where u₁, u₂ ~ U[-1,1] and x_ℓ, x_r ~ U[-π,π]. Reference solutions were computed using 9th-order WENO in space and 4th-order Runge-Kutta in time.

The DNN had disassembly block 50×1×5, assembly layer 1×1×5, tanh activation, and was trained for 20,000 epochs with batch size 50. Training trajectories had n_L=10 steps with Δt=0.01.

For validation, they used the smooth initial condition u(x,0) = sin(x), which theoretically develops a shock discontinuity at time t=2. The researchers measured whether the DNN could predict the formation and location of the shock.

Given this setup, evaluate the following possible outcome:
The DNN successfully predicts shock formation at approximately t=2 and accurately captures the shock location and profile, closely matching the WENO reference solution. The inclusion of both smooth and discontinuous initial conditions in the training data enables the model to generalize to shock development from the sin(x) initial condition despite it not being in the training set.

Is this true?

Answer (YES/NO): YES